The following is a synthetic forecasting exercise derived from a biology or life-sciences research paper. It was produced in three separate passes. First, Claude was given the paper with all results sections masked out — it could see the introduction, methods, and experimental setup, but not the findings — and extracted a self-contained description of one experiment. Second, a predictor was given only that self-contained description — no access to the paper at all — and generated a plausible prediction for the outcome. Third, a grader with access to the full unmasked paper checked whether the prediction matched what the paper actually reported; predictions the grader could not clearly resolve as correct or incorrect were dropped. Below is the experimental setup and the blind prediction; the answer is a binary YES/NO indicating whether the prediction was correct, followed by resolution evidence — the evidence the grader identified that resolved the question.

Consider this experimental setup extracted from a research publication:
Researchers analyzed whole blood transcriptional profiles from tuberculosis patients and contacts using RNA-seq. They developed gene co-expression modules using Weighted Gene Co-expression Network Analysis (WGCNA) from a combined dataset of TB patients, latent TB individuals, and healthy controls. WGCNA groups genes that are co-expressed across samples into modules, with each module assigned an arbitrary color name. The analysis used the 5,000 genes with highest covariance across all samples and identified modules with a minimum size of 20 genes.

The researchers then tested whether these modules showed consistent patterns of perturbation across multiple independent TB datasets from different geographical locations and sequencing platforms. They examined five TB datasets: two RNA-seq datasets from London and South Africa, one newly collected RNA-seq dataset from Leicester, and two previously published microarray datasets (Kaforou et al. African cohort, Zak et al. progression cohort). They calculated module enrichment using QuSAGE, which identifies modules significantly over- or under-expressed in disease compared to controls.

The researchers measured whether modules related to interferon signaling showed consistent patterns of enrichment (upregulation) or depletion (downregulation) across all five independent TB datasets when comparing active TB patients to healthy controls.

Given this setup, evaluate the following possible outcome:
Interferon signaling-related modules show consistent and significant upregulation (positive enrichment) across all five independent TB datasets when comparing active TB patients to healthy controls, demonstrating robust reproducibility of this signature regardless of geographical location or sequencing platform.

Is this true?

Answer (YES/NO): YES